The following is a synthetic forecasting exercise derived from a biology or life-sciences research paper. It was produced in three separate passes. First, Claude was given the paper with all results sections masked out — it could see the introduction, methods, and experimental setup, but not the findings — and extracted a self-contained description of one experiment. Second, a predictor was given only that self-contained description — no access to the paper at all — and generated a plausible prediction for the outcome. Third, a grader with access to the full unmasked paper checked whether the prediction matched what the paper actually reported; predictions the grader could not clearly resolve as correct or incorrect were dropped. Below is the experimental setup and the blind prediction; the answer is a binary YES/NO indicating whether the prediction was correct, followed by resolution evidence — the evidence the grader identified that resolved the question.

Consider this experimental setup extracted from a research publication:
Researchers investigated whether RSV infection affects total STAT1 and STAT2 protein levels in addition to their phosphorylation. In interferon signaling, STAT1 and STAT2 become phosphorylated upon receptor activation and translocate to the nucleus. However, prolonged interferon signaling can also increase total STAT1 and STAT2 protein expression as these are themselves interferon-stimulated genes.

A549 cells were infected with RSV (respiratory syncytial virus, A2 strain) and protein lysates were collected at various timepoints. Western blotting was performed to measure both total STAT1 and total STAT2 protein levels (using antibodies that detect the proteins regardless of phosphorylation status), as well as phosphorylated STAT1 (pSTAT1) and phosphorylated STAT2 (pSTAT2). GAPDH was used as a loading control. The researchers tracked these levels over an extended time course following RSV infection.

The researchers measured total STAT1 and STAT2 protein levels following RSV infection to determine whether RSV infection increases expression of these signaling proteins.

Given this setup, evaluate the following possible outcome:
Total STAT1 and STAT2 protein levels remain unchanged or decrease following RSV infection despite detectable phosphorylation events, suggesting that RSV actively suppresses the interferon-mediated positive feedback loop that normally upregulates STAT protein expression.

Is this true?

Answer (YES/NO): NO